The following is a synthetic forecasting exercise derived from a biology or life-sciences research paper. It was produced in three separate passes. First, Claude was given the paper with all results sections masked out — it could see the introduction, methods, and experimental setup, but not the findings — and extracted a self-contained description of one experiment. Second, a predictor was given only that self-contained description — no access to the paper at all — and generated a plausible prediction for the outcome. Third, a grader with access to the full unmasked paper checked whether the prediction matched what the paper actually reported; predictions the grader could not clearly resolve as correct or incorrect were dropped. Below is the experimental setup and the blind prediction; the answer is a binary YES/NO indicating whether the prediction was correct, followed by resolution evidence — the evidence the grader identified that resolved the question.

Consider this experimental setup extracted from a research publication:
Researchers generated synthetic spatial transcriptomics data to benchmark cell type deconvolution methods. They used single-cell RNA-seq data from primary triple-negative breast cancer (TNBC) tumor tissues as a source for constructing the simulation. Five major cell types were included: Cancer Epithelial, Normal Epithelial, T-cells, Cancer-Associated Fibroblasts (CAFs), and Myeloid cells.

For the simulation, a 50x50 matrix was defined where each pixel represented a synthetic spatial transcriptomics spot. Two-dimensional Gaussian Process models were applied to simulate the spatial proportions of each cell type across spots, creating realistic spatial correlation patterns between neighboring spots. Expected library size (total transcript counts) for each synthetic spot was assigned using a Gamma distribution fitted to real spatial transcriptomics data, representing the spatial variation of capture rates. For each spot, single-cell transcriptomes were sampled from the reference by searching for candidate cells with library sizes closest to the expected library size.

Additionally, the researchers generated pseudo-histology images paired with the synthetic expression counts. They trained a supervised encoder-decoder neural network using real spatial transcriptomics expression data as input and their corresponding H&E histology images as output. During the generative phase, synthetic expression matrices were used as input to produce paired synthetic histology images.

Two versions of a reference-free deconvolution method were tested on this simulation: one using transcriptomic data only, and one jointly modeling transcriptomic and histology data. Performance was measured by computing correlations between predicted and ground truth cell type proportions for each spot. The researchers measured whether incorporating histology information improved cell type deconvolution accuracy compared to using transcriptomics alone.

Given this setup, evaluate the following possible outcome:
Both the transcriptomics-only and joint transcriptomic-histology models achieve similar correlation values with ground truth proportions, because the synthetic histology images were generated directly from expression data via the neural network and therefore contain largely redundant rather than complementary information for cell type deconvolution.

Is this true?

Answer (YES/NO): NO